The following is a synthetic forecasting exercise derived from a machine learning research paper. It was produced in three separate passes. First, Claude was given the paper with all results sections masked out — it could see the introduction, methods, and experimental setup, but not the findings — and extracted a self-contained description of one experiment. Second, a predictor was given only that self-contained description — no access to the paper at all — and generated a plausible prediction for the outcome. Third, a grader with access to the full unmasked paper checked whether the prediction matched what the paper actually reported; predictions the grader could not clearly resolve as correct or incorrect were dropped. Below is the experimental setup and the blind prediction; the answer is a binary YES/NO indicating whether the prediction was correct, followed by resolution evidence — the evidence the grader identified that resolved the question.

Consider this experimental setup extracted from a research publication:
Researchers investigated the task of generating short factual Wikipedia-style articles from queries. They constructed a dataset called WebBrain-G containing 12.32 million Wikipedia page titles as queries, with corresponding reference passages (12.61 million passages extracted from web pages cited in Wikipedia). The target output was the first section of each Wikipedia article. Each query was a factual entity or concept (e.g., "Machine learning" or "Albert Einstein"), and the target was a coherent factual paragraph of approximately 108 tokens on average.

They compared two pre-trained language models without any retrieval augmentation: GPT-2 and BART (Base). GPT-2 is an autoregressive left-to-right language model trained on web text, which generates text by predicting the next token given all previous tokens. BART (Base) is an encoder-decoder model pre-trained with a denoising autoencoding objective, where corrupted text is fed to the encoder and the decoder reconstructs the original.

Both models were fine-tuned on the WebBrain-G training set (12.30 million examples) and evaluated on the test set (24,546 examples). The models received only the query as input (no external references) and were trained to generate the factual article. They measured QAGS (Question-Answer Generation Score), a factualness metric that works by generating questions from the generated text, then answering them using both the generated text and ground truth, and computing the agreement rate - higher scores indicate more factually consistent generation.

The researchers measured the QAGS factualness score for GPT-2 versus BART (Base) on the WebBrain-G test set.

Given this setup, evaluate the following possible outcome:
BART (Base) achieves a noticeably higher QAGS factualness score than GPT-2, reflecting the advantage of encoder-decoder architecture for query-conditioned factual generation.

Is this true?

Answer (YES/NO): YES